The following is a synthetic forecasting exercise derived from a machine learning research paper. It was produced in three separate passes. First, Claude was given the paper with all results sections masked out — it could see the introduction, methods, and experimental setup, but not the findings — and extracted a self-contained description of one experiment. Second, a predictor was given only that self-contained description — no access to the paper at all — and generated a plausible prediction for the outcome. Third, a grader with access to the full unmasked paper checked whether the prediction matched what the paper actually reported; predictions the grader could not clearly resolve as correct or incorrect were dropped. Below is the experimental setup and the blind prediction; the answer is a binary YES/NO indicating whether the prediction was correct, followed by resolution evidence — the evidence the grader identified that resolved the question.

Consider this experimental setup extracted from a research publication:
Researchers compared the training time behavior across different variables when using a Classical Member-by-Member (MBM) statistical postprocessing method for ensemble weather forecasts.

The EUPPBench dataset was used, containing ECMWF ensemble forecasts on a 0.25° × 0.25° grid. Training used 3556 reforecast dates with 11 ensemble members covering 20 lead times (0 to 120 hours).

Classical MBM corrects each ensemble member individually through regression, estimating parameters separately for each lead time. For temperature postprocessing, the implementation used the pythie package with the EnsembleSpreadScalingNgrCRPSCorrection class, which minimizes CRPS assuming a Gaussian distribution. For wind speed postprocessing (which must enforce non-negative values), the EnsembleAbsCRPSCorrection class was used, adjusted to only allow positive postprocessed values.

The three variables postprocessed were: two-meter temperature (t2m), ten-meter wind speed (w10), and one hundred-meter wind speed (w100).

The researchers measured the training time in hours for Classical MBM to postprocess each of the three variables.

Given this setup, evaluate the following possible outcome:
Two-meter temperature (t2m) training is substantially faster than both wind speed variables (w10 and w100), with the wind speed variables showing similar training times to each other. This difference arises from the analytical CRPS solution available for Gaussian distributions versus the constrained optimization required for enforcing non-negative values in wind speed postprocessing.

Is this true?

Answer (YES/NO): YES